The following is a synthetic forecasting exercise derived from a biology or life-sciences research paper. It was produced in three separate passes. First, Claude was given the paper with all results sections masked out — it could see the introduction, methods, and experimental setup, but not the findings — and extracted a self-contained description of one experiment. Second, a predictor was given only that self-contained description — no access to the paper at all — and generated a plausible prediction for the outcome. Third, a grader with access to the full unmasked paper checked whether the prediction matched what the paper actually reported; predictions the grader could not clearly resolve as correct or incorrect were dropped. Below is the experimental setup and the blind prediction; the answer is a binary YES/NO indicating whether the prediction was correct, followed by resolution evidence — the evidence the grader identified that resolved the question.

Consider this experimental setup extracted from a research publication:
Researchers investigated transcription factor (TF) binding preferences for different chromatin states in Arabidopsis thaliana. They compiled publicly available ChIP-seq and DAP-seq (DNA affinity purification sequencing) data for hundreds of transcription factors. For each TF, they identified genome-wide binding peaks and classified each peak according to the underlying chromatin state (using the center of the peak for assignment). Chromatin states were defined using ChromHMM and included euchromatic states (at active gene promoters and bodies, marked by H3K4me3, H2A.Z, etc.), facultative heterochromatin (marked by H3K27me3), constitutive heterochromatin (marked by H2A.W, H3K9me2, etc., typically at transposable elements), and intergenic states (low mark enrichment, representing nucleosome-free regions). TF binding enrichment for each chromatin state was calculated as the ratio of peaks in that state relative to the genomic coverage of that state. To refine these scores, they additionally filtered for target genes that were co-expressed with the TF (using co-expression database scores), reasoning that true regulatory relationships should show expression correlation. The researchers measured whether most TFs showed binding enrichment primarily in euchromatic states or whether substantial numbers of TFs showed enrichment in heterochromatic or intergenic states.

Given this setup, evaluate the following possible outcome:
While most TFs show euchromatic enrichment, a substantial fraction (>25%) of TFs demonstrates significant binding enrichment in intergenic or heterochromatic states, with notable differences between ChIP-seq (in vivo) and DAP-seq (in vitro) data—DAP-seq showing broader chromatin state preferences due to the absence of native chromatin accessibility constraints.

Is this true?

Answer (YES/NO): NO